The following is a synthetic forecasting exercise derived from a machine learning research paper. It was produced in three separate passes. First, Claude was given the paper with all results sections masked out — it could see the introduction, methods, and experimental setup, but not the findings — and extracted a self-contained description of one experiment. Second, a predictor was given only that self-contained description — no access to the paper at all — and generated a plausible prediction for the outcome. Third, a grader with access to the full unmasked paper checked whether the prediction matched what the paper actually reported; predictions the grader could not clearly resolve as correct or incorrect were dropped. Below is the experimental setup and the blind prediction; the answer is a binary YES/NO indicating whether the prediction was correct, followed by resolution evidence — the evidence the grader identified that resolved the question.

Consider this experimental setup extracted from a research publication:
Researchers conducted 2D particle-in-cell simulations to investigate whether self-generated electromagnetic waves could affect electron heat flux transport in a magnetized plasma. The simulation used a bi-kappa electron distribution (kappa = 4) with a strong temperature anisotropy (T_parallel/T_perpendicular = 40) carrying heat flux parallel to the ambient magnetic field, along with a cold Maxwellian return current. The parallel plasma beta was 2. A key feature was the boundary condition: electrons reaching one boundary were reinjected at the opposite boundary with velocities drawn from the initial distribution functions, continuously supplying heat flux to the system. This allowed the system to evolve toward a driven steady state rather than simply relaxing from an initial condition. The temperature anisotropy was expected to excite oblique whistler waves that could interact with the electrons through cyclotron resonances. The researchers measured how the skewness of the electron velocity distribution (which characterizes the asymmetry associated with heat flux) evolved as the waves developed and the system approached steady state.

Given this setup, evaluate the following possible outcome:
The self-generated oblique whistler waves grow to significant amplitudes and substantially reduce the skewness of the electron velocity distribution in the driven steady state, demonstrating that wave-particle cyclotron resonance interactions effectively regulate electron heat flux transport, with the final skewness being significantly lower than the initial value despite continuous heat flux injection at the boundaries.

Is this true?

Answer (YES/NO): YES